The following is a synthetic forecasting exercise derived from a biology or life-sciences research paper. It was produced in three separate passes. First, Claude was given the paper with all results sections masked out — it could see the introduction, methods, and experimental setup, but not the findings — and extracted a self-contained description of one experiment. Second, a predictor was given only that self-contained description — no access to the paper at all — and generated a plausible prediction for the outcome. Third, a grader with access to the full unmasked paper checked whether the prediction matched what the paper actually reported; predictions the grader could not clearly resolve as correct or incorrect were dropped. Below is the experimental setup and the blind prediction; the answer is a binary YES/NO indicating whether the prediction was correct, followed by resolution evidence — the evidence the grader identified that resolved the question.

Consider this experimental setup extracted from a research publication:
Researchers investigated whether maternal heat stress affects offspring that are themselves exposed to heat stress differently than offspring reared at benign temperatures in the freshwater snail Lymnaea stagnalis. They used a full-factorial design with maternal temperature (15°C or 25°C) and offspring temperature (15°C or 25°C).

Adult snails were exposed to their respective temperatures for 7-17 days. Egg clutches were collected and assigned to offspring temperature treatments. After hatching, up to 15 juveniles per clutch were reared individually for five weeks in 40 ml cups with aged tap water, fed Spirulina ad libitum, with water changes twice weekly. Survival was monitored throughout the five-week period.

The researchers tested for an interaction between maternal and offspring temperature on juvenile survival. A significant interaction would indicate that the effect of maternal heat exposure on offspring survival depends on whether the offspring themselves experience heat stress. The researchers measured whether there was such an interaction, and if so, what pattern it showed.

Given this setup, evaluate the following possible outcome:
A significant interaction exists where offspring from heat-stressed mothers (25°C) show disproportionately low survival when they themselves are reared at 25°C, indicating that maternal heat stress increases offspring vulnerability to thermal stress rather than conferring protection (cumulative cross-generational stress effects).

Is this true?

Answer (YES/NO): NO